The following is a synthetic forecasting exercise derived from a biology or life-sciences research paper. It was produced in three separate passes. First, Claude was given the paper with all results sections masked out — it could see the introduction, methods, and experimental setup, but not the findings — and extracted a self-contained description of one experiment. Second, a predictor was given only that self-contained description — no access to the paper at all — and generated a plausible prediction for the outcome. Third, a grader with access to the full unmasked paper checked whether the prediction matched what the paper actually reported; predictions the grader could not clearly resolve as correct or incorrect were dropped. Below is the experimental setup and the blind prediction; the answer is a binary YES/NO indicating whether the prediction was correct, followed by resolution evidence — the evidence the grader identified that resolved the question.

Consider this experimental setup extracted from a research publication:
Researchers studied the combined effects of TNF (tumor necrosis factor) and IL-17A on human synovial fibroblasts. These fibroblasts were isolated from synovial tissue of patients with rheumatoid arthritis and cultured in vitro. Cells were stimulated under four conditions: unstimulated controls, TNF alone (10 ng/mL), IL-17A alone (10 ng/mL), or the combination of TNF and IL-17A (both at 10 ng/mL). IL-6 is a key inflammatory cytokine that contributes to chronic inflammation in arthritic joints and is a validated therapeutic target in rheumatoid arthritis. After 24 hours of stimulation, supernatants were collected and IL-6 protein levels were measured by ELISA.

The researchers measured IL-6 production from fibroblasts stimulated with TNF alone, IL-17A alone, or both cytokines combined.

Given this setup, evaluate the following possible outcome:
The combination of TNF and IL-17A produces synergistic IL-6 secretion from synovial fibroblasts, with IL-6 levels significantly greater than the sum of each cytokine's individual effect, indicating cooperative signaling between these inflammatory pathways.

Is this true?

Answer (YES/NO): YES